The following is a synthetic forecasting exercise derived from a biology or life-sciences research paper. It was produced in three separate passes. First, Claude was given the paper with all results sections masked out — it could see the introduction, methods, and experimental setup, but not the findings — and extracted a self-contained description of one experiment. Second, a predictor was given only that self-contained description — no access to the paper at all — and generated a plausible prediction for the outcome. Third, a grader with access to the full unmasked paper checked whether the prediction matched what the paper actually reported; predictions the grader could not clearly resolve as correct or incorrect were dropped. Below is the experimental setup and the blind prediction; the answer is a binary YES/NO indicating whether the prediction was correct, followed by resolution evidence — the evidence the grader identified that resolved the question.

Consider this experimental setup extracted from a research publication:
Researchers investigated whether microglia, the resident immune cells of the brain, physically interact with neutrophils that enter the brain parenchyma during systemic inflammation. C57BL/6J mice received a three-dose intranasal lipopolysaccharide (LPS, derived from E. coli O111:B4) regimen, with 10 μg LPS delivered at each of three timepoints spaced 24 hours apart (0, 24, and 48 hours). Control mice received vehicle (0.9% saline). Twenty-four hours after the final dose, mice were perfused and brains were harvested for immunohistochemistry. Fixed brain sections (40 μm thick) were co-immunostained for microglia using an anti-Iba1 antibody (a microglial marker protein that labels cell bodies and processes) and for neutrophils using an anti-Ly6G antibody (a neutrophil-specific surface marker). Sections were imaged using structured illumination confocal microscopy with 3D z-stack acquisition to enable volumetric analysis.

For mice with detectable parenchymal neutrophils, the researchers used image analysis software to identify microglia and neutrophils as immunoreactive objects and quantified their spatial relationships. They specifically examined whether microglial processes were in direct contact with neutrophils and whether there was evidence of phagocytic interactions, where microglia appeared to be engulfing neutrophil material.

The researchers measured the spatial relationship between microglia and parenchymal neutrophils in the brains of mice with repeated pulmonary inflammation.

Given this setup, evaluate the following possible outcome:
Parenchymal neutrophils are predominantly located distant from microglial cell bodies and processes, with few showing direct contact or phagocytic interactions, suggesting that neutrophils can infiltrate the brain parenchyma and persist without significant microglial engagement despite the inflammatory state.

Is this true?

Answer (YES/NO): NO